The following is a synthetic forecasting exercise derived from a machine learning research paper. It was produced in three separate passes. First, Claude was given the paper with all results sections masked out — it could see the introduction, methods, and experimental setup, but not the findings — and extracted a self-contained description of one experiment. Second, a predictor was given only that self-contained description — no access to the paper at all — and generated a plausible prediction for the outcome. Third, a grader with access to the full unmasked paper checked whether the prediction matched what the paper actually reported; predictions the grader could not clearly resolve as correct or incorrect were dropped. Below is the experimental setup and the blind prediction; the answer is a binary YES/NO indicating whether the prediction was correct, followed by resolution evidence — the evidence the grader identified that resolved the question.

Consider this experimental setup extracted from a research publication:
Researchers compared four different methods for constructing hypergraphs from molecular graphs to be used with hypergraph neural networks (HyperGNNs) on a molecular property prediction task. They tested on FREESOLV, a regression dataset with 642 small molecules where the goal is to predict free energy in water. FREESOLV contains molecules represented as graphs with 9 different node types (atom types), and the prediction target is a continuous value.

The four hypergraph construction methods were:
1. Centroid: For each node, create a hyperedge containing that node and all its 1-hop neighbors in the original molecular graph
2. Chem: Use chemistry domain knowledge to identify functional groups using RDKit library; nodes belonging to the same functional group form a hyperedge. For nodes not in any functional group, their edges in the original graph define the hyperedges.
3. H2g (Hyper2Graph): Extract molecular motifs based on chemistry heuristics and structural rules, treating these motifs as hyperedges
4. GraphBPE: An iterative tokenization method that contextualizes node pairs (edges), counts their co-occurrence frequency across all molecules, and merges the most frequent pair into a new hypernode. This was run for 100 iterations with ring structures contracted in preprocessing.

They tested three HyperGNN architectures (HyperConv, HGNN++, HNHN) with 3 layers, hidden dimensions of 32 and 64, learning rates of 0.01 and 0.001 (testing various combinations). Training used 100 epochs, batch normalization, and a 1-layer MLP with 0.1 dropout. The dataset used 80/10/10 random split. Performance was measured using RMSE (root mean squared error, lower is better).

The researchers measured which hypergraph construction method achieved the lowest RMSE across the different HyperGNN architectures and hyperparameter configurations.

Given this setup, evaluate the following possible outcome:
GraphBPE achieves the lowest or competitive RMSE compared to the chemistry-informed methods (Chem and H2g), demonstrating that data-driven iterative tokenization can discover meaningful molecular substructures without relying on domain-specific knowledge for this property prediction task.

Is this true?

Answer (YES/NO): NO